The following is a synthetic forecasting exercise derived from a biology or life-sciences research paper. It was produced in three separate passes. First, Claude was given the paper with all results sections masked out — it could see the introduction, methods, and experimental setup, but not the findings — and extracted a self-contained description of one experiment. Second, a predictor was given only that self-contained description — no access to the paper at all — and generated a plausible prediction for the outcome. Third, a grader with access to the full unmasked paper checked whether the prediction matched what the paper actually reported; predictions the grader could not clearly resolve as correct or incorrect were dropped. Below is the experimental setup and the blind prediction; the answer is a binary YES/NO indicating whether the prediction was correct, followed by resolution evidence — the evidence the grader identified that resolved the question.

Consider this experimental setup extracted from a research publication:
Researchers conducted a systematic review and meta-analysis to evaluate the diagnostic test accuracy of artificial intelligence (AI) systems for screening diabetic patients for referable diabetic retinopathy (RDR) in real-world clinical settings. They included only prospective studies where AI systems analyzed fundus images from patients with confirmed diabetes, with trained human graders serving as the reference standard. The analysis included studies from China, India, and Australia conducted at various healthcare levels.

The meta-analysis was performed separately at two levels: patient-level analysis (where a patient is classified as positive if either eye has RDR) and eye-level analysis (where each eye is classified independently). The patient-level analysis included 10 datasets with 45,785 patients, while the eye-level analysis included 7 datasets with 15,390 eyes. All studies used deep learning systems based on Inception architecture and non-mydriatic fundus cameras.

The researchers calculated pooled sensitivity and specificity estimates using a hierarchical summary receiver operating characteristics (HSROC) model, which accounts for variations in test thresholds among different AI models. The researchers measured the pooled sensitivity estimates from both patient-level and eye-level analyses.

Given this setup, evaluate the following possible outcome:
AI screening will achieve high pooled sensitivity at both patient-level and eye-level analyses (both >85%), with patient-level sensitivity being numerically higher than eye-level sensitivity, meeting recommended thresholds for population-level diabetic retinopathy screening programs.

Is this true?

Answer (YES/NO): YES